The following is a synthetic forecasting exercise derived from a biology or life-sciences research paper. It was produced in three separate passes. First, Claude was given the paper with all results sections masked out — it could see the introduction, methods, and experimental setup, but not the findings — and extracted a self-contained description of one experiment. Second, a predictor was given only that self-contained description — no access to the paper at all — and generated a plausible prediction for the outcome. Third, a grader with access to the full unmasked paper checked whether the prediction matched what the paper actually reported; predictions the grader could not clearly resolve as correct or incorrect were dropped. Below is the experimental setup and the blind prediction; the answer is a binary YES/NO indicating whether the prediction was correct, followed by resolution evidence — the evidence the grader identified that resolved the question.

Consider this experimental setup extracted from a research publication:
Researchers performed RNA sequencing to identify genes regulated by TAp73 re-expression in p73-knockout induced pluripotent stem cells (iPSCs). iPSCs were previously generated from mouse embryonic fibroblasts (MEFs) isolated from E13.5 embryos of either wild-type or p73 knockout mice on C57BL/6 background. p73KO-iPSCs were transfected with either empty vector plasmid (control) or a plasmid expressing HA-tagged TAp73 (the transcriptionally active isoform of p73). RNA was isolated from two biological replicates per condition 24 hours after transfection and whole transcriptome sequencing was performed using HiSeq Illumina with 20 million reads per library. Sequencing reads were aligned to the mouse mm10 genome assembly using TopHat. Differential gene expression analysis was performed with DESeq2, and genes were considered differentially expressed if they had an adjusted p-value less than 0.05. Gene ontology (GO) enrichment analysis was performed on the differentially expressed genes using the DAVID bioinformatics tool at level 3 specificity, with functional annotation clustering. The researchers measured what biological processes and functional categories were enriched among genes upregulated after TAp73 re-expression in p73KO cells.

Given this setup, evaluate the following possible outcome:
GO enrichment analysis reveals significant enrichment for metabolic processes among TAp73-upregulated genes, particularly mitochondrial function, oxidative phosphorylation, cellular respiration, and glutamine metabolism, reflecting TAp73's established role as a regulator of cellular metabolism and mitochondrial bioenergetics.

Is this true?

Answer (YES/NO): NO